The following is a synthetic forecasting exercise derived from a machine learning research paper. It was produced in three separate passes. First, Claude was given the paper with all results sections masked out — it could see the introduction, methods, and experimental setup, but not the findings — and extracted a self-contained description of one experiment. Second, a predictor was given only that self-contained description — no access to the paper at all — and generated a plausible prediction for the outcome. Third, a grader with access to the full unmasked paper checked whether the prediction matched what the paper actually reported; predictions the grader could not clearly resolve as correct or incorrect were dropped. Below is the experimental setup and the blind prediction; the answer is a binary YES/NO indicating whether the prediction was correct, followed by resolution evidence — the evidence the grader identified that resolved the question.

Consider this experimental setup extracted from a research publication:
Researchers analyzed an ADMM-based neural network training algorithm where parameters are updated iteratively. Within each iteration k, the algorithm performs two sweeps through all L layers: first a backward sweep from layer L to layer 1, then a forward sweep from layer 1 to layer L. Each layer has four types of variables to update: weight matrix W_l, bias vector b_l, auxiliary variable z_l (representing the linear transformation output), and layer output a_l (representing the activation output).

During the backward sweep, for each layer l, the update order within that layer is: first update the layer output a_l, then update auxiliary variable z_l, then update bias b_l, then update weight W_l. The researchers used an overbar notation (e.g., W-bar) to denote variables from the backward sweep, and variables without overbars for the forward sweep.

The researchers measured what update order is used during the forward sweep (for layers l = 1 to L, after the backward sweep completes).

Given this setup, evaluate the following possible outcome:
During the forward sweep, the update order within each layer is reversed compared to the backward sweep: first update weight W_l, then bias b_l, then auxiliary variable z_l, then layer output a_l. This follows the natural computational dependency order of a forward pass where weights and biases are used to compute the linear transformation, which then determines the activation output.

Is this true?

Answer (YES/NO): YES